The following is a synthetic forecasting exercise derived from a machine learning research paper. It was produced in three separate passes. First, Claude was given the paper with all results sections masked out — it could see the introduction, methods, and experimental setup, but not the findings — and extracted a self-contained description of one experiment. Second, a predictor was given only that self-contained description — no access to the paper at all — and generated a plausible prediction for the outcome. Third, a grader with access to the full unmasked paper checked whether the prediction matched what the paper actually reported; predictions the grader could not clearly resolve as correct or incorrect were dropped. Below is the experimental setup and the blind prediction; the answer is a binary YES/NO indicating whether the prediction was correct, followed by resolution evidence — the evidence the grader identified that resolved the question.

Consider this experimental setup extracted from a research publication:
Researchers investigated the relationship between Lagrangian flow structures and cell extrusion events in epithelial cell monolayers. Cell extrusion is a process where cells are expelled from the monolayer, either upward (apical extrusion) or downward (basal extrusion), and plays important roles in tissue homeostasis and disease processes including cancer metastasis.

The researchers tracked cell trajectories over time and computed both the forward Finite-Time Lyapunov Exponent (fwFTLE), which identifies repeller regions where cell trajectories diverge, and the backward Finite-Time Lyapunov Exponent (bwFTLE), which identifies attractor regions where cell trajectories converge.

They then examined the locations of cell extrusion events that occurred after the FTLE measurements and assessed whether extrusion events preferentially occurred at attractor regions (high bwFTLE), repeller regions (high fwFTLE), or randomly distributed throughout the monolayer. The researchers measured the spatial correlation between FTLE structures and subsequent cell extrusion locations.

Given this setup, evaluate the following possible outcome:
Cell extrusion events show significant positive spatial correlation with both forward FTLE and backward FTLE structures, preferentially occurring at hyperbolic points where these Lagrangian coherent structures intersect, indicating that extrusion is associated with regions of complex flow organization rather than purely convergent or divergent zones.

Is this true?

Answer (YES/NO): NO